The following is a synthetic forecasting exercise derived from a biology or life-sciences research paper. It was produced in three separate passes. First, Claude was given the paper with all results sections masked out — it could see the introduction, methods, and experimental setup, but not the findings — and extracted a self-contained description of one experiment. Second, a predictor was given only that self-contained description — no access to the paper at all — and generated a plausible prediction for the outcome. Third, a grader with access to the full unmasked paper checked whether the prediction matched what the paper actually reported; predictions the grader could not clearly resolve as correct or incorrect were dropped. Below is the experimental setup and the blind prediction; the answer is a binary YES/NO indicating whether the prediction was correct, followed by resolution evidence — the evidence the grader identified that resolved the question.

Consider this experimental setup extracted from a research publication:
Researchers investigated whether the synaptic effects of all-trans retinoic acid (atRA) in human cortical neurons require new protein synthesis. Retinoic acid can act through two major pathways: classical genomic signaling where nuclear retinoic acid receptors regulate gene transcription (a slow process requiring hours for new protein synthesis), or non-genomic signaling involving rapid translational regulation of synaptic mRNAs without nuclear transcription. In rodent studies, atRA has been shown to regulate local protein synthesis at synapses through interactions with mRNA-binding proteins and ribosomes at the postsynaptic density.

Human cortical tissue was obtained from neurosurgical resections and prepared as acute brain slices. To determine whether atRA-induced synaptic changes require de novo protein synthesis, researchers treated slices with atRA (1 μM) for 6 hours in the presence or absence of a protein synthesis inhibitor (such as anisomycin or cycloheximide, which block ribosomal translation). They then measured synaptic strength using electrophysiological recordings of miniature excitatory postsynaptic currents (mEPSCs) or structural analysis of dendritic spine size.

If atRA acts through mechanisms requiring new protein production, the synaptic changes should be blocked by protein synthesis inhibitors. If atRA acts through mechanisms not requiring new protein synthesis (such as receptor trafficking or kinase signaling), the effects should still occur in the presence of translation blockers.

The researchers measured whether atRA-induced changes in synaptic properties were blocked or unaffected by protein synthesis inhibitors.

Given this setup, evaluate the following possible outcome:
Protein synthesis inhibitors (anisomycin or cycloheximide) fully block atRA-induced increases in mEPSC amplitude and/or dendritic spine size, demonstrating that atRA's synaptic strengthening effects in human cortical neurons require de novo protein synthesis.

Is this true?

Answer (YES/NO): YES